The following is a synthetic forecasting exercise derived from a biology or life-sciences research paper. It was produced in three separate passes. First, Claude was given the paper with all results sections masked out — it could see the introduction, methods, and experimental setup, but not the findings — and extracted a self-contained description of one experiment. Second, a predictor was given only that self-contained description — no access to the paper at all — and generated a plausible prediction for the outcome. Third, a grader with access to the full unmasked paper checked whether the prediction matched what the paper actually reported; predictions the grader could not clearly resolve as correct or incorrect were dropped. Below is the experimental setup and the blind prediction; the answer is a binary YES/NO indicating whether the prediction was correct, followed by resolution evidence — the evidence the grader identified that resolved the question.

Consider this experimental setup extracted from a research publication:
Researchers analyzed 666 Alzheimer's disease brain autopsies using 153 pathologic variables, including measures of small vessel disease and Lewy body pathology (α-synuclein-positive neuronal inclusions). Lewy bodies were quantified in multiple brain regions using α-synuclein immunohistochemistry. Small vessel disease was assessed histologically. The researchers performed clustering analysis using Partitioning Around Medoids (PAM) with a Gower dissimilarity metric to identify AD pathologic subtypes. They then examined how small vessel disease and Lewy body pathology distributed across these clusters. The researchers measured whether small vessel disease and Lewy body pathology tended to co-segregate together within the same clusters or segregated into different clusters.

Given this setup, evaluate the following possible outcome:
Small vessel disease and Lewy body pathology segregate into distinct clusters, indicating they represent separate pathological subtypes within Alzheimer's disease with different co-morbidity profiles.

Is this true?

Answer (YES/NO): YES